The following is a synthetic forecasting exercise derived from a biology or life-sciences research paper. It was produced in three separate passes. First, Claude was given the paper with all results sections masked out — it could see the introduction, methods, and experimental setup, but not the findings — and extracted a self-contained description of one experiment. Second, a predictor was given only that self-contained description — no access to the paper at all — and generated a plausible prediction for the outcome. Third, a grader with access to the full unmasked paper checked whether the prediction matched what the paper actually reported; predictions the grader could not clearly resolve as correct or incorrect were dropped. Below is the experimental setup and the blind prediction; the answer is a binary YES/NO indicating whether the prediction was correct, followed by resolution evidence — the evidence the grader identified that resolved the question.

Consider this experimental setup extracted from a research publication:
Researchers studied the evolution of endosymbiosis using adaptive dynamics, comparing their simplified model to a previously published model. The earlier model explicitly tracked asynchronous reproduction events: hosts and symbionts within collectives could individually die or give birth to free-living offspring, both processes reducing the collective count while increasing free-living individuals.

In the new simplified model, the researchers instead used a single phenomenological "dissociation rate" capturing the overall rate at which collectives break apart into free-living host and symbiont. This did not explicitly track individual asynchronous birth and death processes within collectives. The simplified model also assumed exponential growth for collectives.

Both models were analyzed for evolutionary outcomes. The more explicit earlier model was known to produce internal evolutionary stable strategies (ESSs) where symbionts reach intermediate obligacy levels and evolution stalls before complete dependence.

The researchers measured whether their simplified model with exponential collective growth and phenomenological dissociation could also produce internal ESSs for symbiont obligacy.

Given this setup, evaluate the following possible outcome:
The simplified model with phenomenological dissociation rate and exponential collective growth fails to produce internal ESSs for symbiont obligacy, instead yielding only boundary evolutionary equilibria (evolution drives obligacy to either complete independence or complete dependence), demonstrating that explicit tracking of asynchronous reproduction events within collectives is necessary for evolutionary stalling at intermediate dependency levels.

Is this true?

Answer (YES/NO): NO